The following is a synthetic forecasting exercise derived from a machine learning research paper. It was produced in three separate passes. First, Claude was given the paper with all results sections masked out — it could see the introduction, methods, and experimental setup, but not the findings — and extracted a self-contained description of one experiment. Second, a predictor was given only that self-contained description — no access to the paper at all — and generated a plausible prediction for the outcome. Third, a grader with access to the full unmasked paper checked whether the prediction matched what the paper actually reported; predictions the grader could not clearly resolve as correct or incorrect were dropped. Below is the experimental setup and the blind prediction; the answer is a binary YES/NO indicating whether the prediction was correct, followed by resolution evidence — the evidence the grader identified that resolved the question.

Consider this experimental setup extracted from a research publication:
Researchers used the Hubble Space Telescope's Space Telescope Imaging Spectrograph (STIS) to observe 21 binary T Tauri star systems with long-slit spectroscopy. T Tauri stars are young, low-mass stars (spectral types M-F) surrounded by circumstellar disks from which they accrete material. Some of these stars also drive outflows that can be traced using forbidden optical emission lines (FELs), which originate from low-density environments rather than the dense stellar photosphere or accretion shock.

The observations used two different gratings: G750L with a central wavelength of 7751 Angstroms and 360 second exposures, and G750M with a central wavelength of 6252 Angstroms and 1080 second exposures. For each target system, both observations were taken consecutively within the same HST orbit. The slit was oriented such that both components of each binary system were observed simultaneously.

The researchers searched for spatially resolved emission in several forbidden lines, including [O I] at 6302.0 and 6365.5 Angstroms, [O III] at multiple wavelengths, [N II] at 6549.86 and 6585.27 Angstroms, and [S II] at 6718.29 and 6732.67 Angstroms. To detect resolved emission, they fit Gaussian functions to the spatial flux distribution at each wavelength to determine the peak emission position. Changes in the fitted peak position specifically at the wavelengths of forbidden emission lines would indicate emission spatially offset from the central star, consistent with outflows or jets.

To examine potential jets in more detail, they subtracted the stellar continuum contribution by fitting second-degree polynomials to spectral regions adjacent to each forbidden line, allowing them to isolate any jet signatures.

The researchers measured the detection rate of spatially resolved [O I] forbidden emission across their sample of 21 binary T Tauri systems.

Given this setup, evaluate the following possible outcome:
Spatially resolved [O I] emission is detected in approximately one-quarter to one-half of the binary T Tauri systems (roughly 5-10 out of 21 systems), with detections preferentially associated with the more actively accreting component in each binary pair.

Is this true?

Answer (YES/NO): NO